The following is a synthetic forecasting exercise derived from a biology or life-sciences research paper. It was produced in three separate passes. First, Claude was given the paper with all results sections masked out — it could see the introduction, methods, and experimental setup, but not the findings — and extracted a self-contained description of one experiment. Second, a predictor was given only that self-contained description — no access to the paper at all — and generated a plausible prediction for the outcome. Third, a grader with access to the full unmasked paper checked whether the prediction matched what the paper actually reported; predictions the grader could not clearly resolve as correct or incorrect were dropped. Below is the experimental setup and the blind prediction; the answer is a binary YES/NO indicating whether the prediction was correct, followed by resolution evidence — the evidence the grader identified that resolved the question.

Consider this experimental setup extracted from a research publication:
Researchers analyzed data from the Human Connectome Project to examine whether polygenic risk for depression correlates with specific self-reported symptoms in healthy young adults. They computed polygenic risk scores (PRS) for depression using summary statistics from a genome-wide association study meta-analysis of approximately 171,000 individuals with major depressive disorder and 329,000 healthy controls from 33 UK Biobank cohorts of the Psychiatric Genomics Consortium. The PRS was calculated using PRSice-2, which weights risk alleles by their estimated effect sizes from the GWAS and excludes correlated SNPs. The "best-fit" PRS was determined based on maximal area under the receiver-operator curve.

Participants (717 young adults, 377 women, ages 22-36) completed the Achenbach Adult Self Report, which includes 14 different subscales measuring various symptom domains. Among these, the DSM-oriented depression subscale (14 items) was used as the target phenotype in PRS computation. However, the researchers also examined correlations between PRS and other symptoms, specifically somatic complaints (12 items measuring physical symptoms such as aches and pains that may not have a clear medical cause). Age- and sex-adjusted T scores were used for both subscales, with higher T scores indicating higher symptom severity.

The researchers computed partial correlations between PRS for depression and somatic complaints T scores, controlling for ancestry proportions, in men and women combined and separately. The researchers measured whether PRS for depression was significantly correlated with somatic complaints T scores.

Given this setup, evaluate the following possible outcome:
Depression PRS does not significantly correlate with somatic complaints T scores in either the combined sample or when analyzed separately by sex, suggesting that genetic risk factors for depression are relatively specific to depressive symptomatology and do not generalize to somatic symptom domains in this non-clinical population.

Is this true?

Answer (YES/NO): NO